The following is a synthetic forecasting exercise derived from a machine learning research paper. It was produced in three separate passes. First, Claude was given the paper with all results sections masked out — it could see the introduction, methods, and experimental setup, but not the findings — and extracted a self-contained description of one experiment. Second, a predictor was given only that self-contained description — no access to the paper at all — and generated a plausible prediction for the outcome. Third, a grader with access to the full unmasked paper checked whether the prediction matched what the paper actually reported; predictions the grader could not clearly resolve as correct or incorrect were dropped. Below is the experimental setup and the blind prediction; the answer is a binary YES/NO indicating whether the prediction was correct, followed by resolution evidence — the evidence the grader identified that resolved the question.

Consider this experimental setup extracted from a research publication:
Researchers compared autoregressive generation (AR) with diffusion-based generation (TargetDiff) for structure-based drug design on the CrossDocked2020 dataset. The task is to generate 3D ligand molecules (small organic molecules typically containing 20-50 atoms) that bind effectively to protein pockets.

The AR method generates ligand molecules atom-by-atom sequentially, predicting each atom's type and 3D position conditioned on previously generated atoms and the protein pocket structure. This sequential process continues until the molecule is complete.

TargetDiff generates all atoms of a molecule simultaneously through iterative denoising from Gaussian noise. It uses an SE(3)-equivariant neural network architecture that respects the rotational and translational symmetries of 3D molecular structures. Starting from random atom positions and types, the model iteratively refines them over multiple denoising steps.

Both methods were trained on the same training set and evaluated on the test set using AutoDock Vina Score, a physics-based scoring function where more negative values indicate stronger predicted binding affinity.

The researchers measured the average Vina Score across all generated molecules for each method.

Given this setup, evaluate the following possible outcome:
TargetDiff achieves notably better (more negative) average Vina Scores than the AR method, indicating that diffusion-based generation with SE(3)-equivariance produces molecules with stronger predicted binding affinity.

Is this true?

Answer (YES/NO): NO